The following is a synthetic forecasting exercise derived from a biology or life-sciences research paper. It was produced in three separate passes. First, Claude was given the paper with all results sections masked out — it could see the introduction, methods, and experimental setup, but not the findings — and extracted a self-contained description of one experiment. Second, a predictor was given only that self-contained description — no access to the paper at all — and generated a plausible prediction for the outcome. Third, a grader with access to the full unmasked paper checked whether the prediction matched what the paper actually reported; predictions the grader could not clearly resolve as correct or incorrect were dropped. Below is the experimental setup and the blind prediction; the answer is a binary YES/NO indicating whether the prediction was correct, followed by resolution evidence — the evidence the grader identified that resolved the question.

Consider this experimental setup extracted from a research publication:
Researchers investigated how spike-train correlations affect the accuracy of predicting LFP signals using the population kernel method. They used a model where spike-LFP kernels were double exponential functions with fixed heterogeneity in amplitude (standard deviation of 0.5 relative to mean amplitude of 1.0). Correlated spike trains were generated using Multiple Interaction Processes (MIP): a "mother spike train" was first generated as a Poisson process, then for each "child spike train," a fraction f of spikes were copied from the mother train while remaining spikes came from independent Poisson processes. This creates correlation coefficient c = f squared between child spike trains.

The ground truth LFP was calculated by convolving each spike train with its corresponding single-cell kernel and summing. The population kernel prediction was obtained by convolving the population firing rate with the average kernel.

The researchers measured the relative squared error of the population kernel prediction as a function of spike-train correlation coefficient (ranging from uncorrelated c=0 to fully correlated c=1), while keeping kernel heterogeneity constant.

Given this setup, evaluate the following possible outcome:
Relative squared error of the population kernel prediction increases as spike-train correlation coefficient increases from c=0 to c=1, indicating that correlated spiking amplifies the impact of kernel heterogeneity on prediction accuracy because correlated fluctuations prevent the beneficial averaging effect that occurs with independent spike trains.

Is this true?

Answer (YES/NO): NO